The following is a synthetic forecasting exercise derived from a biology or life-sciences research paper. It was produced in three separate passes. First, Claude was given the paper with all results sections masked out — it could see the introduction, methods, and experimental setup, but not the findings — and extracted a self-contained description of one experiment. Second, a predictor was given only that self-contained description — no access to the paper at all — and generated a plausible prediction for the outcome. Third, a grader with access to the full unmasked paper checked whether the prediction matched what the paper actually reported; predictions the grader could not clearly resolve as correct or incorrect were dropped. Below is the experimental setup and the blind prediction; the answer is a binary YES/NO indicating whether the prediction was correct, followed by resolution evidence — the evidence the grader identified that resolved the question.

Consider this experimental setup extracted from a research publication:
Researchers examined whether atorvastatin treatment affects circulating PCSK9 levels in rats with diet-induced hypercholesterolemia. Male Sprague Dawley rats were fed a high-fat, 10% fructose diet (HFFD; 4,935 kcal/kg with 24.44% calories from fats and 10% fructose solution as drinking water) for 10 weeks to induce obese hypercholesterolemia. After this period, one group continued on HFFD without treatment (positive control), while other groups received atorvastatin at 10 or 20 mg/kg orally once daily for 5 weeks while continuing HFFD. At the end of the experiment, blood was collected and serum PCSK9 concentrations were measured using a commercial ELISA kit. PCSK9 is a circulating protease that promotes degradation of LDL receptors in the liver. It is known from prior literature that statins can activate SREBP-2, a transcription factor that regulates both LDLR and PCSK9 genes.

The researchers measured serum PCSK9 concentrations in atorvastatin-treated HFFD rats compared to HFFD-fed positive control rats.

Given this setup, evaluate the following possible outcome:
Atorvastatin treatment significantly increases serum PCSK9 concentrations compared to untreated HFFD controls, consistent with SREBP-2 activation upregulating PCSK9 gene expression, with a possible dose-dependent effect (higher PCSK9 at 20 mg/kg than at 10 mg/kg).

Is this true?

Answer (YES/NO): NO